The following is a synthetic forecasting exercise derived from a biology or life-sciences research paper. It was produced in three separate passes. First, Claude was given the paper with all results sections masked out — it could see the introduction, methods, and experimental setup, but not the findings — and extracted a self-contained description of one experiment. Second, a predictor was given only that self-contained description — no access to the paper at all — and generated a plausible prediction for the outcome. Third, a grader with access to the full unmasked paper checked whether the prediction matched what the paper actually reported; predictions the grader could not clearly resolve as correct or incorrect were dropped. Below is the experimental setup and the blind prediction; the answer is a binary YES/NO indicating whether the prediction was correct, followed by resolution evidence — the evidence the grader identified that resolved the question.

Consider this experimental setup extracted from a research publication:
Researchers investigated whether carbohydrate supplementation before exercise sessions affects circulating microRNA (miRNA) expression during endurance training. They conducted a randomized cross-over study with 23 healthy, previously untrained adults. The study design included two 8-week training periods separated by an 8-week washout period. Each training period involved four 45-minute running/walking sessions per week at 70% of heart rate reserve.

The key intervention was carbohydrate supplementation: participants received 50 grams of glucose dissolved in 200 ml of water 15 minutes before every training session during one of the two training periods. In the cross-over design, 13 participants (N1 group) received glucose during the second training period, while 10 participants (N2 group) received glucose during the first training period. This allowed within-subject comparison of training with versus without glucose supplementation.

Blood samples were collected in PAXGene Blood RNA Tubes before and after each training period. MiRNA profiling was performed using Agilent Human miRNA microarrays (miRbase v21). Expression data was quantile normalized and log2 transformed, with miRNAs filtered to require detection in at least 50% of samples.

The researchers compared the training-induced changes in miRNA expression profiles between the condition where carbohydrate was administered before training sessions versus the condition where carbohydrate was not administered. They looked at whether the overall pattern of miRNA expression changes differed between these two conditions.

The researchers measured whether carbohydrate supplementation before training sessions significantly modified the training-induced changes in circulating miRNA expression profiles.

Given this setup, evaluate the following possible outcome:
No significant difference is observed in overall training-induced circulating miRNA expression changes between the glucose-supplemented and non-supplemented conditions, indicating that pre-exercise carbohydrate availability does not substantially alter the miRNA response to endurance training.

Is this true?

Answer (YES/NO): NO